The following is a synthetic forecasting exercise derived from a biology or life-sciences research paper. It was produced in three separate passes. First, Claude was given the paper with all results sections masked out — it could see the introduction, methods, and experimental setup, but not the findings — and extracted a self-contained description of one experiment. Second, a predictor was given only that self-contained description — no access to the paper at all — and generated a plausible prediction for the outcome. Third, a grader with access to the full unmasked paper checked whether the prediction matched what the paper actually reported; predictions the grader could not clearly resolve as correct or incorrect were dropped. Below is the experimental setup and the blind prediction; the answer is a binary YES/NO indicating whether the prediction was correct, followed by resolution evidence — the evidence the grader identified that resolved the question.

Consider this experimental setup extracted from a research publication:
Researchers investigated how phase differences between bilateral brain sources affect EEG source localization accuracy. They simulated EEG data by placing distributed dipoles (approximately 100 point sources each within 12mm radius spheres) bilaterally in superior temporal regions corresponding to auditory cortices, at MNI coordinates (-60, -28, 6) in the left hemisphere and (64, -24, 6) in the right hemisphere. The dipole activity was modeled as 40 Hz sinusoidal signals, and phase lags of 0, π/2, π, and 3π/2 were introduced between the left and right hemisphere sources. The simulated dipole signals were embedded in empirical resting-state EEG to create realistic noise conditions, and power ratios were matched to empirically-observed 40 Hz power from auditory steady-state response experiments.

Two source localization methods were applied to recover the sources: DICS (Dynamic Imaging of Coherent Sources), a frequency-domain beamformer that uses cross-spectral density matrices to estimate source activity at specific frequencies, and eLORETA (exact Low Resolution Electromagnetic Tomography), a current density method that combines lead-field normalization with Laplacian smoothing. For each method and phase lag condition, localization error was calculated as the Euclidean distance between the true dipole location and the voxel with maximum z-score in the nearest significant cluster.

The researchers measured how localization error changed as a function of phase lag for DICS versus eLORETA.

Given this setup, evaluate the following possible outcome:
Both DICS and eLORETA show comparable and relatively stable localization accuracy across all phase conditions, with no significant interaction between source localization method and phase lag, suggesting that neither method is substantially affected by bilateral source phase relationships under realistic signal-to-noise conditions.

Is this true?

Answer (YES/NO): NO